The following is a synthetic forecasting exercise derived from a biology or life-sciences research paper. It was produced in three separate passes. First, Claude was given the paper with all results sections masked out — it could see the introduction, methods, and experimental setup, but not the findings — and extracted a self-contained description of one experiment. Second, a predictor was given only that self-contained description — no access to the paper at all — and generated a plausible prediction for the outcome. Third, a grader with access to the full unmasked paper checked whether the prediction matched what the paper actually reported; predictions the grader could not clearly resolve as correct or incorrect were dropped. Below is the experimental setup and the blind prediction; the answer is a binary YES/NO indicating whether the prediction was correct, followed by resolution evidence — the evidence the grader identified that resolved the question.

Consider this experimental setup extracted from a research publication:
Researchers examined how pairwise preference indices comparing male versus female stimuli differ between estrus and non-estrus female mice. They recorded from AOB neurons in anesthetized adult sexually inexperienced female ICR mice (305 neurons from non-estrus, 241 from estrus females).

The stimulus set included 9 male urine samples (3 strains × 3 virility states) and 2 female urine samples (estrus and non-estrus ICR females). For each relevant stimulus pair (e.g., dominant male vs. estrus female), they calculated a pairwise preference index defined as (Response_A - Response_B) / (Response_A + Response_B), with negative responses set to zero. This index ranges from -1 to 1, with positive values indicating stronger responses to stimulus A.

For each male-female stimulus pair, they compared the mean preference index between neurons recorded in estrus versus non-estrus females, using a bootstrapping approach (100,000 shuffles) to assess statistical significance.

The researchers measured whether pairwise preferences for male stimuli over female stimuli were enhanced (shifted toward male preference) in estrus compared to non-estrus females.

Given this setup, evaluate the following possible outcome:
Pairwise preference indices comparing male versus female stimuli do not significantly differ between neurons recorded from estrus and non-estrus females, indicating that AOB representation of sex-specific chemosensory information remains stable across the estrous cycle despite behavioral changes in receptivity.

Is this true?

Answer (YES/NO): NO